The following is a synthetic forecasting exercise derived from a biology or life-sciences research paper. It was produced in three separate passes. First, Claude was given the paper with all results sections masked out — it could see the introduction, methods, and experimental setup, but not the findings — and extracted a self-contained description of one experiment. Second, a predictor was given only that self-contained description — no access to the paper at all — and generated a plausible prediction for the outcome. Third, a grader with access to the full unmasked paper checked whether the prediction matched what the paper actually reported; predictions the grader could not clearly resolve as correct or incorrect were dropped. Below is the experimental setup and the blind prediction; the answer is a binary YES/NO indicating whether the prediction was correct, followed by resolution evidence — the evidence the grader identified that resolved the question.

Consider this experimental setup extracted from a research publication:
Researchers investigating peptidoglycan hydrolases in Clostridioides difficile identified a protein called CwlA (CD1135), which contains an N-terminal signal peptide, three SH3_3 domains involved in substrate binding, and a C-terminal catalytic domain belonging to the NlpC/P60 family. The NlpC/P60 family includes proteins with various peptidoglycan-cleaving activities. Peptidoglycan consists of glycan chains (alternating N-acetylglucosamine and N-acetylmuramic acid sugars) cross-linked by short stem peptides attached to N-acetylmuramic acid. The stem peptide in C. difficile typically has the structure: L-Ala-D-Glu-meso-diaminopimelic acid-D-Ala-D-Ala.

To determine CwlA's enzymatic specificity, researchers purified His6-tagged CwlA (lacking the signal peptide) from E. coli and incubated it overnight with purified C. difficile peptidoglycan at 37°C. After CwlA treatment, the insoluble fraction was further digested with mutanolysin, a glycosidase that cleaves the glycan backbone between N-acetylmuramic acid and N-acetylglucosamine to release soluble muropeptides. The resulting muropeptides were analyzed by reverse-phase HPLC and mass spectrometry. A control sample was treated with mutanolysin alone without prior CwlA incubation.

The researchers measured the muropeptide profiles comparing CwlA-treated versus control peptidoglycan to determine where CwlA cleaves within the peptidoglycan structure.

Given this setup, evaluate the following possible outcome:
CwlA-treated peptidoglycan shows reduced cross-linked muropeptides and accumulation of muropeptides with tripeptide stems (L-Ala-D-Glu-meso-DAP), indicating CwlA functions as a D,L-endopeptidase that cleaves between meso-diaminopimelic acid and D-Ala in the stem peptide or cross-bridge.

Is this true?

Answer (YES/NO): NO